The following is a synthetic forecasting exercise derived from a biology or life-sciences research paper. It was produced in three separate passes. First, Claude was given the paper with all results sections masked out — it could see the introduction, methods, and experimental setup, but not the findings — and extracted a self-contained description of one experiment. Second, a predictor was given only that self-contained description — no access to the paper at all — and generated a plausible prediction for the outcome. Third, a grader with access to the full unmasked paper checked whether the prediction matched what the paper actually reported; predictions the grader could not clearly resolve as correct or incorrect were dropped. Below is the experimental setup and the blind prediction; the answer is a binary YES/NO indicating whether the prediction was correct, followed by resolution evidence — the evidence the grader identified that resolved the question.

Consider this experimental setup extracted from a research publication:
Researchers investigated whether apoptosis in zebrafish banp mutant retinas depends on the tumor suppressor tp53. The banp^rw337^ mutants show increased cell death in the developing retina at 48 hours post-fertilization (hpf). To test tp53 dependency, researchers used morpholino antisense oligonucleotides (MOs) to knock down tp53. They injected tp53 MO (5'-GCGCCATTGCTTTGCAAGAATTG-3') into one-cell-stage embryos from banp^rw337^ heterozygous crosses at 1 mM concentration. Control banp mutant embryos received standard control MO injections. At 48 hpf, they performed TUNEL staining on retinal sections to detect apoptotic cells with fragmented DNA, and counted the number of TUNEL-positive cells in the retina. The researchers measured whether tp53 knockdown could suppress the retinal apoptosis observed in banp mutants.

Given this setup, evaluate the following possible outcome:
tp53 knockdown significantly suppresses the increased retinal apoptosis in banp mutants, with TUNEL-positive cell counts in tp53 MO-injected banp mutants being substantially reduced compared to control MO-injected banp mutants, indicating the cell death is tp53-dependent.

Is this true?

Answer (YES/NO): YES